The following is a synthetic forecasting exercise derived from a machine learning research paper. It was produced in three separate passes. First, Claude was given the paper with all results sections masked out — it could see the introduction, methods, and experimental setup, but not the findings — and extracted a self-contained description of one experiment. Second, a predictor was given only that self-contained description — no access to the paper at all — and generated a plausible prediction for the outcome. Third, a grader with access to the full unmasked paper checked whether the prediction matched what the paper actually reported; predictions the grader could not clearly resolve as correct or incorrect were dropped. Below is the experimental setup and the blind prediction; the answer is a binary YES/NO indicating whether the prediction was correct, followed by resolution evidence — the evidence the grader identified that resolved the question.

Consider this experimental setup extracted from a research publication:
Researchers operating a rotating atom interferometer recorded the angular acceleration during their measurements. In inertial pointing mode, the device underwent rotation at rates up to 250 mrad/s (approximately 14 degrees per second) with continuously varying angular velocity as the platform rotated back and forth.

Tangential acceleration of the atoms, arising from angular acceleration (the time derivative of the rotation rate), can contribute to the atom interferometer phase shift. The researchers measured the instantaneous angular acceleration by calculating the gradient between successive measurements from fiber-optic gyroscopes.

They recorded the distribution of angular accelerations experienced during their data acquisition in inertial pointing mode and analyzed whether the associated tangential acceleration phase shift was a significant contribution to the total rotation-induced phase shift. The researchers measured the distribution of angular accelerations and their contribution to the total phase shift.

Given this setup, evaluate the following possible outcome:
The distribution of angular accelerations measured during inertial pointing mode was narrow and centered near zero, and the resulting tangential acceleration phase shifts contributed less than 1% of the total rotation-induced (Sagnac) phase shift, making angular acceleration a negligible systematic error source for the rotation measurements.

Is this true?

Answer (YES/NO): NO